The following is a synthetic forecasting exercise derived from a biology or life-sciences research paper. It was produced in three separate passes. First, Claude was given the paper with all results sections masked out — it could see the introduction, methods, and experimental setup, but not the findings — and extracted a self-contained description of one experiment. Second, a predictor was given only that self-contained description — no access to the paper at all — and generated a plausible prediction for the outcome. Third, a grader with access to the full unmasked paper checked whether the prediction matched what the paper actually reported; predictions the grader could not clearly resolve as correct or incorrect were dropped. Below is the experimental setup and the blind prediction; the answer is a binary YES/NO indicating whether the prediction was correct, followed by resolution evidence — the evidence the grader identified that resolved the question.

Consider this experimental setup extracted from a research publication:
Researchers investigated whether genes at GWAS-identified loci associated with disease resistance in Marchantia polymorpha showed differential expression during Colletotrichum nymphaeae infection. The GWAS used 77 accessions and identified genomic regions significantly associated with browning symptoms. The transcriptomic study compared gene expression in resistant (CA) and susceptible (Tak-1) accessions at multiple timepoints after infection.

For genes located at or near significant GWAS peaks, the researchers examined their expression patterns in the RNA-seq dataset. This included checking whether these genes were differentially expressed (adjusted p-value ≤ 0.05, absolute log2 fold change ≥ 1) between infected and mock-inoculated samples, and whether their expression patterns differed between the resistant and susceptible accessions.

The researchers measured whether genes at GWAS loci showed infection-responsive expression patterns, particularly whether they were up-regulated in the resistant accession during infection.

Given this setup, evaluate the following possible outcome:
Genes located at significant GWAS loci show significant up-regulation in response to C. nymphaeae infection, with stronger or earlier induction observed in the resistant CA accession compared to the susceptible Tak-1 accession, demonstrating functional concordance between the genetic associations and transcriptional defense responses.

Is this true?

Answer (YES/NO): NO